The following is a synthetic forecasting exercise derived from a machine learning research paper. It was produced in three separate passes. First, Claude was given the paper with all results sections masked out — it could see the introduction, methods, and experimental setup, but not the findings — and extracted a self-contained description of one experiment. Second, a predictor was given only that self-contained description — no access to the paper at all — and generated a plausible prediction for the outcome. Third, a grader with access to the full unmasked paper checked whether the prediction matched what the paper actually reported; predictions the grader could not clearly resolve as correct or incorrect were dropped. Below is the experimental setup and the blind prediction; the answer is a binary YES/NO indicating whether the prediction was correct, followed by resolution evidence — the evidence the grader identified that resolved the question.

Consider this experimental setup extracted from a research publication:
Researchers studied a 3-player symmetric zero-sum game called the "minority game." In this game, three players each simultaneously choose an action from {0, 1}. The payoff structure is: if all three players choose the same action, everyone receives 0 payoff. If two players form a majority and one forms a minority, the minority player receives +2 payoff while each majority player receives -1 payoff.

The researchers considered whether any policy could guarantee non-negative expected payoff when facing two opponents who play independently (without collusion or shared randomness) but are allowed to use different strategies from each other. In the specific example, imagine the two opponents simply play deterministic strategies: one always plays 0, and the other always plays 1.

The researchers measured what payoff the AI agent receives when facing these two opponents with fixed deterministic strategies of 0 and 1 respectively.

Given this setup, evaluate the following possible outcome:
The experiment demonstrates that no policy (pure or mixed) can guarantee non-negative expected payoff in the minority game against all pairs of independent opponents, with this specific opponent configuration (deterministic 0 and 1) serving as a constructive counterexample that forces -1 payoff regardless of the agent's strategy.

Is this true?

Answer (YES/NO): YES